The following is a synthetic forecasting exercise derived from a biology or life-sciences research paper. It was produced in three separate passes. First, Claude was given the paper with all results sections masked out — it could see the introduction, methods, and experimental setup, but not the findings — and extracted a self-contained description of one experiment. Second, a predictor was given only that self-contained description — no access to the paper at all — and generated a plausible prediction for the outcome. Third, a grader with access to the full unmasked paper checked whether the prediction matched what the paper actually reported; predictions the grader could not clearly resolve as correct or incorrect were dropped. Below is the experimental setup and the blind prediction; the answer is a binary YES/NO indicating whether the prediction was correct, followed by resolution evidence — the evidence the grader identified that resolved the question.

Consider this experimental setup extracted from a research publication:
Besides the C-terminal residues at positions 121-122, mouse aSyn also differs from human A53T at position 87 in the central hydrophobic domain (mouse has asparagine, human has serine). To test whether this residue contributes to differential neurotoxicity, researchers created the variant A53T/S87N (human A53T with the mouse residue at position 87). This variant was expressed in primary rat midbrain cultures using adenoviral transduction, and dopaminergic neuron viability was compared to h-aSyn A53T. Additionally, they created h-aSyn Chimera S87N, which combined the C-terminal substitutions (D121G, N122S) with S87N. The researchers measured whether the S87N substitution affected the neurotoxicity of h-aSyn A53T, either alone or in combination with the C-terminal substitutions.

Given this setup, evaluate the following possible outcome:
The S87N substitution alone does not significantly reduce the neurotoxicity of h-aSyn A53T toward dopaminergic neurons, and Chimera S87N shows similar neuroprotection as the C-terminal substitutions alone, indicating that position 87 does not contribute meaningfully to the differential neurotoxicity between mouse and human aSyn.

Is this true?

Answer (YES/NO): YES